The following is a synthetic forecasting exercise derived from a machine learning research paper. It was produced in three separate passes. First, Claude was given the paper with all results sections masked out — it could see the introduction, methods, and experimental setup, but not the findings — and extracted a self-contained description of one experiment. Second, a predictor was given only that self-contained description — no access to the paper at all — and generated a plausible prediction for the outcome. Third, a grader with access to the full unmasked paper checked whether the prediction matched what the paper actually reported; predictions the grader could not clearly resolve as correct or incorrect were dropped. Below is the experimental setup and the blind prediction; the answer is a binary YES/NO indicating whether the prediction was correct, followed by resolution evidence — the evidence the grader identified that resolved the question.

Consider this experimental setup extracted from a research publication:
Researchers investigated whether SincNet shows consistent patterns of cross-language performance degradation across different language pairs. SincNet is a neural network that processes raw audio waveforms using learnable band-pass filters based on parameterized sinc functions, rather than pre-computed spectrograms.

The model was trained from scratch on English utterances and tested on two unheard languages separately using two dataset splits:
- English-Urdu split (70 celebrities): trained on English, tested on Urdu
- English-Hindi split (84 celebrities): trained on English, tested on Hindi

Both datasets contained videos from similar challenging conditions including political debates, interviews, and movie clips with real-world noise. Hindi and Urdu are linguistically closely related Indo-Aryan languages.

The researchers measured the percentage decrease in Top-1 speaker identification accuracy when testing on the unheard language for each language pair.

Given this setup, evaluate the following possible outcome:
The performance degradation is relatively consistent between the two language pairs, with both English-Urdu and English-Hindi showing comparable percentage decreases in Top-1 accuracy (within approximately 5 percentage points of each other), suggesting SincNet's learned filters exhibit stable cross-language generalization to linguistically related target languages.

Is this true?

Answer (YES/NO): NO